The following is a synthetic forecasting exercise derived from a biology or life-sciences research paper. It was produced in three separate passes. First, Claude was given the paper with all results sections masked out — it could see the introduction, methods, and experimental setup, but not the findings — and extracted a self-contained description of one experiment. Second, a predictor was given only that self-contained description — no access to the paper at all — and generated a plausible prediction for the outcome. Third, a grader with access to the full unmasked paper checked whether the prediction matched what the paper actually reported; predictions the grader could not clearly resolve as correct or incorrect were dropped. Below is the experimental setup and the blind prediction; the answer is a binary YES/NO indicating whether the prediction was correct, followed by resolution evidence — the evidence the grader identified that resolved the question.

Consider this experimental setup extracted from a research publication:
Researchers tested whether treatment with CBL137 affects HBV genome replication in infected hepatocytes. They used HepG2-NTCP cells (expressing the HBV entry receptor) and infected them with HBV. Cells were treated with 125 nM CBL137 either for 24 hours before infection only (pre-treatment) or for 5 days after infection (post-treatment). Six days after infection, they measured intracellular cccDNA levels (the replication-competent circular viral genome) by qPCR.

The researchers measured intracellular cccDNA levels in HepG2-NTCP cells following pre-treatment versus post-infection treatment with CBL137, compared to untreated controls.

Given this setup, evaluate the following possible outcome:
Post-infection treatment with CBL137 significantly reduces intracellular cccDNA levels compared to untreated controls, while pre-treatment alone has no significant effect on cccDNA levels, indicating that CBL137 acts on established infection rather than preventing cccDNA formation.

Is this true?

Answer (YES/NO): NO